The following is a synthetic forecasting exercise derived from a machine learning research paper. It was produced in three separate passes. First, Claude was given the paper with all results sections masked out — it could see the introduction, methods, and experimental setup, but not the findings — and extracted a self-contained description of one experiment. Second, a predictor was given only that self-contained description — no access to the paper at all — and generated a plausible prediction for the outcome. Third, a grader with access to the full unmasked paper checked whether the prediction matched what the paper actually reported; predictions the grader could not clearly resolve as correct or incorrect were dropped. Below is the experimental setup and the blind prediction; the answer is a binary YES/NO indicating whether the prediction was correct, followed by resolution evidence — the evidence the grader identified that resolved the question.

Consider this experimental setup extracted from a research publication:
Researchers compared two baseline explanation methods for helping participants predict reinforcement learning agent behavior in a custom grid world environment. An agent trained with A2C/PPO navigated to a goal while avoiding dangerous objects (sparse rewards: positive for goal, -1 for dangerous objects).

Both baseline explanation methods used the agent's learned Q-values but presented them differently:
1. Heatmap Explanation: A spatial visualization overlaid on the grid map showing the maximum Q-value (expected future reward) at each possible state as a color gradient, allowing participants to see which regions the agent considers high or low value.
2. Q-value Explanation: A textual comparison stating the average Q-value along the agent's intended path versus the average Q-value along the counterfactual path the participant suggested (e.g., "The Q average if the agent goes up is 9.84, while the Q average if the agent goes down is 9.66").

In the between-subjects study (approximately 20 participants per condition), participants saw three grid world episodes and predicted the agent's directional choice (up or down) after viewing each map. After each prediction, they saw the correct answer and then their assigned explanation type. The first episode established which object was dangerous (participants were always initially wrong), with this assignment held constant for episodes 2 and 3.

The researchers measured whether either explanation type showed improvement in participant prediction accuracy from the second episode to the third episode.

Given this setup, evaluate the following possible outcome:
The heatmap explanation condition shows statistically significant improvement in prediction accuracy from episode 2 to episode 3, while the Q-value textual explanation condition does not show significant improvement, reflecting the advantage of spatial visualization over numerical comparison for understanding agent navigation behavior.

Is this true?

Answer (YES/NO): NO